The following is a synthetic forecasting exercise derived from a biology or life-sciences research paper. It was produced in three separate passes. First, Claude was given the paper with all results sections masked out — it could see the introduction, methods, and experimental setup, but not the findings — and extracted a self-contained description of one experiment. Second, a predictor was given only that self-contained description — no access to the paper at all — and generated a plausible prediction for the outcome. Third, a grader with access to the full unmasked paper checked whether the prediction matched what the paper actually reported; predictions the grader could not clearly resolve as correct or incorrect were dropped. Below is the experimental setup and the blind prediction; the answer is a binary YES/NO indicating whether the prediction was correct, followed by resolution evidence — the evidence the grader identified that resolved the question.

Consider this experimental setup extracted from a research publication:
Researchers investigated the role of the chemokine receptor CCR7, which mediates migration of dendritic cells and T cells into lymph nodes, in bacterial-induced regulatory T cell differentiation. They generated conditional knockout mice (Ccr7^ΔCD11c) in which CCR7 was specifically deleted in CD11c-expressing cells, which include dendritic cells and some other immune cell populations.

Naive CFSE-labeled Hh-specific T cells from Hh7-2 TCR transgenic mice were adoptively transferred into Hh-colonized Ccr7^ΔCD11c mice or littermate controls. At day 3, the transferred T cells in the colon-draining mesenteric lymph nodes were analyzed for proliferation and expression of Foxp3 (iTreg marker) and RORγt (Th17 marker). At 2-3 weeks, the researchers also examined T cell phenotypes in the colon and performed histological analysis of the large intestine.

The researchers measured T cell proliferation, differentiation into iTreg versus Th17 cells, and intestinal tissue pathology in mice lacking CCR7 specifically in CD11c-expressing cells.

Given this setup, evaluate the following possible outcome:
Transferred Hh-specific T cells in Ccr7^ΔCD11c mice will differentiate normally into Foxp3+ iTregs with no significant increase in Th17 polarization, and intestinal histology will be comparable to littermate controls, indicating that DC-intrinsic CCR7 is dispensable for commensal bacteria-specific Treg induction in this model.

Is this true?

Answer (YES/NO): NO